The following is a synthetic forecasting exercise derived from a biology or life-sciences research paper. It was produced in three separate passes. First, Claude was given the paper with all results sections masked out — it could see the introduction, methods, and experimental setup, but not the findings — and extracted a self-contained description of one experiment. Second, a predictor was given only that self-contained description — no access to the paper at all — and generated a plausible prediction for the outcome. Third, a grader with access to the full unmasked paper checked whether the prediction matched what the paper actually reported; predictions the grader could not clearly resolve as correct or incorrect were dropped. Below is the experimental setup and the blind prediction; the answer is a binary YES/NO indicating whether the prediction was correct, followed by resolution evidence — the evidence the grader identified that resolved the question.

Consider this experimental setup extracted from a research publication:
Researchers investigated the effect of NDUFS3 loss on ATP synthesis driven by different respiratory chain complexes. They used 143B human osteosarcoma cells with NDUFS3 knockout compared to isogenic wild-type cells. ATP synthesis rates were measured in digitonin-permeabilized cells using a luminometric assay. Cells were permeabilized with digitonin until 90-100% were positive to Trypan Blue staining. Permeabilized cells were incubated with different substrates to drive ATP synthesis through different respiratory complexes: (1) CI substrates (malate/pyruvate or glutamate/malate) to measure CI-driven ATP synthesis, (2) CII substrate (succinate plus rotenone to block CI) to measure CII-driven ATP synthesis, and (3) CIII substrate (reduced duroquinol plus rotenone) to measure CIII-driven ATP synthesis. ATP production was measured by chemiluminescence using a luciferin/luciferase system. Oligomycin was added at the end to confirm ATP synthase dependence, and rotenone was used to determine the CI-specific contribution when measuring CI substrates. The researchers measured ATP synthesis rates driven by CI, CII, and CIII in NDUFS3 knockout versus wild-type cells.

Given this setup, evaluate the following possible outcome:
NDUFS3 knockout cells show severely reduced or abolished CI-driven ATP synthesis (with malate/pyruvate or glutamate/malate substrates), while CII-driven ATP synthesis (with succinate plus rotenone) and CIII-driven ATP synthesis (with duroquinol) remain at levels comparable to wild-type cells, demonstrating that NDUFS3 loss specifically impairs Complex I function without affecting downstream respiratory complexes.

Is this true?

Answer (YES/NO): YES